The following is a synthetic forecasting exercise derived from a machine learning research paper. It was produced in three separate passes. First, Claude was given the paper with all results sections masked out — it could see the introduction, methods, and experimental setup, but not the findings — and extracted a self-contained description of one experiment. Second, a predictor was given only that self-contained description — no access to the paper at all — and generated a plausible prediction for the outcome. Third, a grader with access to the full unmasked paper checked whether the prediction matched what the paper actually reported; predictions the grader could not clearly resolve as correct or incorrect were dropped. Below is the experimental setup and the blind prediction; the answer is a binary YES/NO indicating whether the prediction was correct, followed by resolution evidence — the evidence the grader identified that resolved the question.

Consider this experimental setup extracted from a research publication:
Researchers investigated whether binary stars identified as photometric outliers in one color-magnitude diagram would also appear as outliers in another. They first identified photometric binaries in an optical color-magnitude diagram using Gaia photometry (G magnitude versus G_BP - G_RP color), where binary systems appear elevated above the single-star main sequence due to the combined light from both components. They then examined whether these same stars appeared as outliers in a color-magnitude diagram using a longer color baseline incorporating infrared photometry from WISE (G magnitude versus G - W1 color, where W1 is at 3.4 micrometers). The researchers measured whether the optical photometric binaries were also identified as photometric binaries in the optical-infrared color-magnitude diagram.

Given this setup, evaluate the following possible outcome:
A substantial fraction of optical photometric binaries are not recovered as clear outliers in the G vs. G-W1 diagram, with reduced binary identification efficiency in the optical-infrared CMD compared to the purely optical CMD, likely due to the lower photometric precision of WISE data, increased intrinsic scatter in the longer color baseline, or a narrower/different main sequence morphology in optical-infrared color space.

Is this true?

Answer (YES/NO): NO